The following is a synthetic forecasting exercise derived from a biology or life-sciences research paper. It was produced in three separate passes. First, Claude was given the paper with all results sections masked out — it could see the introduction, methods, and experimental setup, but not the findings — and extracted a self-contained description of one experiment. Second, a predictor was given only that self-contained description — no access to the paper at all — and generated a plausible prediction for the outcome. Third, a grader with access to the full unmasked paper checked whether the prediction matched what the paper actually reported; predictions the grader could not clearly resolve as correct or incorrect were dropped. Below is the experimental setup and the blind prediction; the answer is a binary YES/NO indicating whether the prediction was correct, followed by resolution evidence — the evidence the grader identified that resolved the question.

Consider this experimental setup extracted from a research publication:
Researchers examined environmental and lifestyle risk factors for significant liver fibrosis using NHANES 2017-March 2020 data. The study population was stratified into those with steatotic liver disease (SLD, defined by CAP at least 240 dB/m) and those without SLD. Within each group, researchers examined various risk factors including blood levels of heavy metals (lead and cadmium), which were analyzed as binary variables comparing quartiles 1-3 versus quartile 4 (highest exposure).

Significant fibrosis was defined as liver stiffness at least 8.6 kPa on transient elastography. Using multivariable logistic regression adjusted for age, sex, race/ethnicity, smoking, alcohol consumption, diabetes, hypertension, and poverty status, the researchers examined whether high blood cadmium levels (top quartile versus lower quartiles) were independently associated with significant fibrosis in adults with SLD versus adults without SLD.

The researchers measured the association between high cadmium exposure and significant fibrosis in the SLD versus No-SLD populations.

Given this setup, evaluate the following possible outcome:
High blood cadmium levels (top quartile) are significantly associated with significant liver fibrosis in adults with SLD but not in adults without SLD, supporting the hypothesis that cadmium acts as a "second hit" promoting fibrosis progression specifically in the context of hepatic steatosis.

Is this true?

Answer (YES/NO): NO